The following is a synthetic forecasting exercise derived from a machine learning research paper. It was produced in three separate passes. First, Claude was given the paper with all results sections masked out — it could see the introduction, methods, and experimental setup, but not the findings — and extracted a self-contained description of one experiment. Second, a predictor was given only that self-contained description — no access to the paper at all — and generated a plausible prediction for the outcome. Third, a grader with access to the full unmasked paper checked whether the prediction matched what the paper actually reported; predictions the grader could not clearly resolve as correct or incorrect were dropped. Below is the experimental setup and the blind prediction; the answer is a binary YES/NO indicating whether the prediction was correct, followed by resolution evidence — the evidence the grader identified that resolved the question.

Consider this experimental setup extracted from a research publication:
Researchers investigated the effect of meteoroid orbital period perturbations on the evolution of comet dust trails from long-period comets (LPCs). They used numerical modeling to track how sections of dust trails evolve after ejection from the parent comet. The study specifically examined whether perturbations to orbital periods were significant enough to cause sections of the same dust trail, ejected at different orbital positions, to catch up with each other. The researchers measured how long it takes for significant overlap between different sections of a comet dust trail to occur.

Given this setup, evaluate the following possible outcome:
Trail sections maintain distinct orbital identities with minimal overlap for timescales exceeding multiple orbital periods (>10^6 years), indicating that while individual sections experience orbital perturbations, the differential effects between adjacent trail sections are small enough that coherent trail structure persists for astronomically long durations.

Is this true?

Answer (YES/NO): NO